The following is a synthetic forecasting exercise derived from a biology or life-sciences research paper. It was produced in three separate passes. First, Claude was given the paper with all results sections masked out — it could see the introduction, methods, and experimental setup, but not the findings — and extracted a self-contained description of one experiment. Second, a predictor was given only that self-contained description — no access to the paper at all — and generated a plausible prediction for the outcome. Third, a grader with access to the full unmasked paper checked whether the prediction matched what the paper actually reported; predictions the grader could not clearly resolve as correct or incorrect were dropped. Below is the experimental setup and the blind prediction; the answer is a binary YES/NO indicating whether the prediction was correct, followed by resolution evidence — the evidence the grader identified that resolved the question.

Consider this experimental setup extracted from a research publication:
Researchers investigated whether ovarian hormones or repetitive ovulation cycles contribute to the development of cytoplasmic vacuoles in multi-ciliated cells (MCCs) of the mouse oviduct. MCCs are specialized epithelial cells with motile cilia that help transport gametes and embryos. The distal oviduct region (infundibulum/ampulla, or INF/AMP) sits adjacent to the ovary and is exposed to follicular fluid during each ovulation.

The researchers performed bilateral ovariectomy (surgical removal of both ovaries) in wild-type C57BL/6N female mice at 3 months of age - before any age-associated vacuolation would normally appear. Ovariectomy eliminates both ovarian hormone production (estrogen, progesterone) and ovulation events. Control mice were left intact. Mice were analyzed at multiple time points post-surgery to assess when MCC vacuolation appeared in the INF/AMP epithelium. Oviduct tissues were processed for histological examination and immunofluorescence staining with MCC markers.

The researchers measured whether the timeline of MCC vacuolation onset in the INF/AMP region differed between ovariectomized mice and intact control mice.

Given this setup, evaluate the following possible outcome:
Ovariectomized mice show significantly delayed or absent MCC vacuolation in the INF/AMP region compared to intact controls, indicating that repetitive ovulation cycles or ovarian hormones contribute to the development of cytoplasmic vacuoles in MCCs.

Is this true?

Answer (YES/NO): NO